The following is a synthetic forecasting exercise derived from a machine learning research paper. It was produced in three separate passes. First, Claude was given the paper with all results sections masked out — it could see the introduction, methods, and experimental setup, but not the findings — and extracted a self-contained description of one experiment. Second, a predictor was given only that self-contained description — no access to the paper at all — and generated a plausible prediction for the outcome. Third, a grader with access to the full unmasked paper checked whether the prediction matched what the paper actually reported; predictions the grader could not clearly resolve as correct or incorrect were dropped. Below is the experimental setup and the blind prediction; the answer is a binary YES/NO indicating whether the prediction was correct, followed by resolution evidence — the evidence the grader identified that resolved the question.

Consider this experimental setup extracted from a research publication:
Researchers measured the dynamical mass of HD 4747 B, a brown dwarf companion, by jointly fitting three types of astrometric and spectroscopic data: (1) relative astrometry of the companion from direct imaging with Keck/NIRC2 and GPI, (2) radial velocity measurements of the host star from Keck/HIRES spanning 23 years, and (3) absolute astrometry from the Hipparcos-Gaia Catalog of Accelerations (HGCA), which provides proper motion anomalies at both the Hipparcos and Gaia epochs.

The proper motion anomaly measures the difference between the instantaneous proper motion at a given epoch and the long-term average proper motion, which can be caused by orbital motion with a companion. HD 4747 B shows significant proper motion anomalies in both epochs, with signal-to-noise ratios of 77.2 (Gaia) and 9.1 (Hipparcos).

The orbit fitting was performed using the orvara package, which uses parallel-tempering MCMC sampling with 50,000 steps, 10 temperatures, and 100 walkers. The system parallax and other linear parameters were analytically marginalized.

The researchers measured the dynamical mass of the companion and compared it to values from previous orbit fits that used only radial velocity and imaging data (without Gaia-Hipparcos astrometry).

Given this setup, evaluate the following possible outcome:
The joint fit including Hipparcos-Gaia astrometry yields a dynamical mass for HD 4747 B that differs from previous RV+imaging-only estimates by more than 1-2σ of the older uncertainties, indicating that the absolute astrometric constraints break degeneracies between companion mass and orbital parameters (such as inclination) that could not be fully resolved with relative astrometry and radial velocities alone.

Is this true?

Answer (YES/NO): NO